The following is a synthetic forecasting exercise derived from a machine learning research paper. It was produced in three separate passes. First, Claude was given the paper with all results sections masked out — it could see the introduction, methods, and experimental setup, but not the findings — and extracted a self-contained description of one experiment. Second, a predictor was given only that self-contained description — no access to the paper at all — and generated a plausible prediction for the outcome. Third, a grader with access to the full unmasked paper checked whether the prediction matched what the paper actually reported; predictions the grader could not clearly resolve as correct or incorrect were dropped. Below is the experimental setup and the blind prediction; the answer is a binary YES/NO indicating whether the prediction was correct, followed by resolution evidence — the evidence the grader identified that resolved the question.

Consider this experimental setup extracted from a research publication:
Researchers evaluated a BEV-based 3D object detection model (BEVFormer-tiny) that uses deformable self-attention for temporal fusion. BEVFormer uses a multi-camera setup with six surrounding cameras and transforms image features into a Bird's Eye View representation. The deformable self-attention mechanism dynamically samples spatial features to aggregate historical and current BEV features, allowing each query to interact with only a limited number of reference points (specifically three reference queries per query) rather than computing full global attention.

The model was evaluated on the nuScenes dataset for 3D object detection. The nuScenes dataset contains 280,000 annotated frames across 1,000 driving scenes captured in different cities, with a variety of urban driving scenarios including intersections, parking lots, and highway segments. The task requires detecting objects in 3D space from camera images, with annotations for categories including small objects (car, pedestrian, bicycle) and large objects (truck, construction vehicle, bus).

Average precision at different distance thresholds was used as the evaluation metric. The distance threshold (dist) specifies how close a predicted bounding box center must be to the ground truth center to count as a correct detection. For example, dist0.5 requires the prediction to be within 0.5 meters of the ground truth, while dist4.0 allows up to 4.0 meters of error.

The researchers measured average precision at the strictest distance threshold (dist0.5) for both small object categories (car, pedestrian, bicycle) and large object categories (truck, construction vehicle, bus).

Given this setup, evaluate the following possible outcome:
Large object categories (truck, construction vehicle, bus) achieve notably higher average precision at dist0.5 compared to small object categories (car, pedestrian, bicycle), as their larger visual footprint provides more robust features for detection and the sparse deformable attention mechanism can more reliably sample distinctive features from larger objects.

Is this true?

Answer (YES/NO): NO